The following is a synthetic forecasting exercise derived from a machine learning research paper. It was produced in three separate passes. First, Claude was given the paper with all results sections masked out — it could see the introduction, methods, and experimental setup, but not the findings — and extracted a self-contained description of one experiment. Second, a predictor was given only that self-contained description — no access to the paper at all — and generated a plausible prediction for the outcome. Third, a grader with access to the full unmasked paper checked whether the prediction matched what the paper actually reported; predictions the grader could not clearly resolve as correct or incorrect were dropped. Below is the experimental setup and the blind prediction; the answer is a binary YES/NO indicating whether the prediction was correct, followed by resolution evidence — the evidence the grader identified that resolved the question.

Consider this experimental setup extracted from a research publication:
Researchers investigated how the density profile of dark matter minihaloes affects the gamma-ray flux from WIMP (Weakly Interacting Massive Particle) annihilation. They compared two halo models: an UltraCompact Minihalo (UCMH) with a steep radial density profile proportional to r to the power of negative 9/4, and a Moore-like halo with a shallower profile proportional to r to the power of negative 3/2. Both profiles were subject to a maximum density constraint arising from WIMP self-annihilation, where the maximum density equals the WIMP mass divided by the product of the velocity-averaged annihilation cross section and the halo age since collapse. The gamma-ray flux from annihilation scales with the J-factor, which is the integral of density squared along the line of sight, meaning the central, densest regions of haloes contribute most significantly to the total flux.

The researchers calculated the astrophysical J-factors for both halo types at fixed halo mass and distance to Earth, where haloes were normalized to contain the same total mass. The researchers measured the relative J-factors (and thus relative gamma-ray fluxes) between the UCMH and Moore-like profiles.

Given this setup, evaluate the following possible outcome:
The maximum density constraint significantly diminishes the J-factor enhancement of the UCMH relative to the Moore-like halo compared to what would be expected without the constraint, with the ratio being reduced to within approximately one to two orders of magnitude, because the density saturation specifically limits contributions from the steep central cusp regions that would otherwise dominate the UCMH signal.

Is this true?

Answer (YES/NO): NO